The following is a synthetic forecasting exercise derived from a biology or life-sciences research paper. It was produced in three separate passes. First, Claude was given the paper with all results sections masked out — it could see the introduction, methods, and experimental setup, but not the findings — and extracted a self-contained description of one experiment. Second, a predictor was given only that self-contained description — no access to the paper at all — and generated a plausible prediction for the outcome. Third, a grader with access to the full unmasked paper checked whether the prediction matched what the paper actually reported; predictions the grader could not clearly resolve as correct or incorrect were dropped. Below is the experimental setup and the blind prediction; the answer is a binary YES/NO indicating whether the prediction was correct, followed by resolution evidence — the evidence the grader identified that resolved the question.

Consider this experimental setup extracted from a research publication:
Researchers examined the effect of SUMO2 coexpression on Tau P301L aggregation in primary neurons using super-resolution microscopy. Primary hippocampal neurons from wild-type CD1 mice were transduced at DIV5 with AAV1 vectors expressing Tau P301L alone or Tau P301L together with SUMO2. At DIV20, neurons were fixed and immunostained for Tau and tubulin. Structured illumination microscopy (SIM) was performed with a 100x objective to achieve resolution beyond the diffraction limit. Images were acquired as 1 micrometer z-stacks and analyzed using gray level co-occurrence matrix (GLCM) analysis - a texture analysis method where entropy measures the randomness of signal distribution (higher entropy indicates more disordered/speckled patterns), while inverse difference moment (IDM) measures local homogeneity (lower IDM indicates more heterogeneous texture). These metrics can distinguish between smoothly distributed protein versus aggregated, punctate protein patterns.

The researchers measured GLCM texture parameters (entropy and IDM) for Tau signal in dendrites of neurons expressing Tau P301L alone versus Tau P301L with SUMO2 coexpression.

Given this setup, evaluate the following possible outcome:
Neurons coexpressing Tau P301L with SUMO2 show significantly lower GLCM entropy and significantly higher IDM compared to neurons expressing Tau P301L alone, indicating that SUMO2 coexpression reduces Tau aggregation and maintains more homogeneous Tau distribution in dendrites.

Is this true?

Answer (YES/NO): NO